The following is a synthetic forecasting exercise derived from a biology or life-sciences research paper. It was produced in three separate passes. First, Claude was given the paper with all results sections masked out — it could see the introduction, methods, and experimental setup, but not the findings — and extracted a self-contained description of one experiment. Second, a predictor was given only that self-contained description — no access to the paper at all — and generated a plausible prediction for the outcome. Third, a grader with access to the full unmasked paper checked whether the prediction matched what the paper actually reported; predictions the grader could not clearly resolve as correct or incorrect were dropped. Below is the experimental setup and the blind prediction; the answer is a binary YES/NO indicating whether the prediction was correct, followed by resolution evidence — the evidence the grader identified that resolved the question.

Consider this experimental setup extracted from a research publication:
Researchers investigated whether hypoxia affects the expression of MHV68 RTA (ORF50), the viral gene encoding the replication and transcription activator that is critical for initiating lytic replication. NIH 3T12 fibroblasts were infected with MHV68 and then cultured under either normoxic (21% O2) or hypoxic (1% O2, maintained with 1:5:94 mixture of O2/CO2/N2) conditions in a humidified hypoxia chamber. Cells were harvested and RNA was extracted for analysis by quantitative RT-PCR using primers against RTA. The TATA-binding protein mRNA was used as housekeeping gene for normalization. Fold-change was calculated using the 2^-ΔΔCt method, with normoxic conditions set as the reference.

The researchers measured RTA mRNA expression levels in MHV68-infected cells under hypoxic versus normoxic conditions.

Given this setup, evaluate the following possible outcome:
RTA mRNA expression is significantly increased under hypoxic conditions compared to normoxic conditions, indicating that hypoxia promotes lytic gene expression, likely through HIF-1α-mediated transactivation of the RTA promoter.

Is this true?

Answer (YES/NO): YES